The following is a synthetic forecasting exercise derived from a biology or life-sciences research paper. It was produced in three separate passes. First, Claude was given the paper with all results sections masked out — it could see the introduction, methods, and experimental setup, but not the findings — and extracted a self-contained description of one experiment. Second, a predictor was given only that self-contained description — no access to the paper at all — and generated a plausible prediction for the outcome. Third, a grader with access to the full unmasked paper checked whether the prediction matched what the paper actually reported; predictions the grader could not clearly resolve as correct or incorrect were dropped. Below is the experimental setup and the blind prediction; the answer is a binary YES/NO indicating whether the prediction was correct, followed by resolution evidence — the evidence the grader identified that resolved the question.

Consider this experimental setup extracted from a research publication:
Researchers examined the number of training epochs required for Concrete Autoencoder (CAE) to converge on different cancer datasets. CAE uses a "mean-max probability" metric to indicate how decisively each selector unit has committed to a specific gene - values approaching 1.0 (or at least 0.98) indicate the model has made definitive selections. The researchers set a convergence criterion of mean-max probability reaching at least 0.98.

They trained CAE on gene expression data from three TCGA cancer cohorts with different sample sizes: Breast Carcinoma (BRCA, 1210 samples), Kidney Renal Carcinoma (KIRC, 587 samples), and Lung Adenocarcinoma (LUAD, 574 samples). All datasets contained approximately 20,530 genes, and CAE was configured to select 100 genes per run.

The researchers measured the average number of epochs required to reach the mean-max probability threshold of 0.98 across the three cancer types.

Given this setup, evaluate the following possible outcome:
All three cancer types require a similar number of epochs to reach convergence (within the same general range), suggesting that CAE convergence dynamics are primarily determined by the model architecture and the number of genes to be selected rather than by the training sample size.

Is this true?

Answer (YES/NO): NO